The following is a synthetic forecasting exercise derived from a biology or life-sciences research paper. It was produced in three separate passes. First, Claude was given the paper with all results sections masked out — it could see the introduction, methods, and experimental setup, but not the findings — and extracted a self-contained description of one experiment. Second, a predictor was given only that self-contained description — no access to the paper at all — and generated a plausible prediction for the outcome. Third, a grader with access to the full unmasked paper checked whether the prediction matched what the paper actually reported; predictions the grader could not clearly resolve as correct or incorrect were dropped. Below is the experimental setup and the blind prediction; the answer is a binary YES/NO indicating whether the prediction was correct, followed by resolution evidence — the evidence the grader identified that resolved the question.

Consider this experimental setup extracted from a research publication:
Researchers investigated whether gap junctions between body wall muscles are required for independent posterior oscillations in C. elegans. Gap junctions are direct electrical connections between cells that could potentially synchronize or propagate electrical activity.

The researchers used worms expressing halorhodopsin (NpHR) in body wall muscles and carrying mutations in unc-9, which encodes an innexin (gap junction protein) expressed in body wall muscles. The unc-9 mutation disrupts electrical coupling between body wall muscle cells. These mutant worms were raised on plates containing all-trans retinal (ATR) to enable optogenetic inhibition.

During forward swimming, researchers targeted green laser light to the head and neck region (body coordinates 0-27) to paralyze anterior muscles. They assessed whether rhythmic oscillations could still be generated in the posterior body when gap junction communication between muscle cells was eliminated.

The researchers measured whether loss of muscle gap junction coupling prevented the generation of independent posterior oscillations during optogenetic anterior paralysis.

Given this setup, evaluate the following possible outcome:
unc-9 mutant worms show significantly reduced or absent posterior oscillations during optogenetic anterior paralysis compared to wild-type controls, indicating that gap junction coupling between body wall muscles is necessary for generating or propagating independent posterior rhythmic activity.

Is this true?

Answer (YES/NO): NO